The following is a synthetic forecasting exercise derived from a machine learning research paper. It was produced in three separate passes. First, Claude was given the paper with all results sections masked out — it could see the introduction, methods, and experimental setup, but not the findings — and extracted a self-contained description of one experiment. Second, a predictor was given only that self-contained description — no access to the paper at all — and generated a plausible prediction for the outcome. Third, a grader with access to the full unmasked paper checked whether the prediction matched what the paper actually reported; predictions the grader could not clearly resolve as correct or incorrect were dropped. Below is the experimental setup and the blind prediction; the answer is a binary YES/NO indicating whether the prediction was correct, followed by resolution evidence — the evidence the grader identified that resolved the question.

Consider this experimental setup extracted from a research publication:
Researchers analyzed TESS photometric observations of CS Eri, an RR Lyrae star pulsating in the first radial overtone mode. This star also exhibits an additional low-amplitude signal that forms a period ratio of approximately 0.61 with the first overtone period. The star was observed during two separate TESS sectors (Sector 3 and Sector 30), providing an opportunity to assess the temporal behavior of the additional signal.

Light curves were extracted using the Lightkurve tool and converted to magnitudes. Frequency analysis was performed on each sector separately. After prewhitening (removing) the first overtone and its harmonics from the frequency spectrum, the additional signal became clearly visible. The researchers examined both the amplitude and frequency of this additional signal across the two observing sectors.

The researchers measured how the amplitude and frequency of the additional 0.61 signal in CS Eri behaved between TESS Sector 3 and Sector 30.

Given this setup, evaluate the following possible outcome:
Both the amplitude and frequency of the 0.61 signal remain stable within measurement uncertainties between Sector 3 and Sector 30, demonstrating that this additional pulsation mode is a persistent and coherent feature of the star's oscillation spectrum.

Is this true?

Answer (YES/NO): NO